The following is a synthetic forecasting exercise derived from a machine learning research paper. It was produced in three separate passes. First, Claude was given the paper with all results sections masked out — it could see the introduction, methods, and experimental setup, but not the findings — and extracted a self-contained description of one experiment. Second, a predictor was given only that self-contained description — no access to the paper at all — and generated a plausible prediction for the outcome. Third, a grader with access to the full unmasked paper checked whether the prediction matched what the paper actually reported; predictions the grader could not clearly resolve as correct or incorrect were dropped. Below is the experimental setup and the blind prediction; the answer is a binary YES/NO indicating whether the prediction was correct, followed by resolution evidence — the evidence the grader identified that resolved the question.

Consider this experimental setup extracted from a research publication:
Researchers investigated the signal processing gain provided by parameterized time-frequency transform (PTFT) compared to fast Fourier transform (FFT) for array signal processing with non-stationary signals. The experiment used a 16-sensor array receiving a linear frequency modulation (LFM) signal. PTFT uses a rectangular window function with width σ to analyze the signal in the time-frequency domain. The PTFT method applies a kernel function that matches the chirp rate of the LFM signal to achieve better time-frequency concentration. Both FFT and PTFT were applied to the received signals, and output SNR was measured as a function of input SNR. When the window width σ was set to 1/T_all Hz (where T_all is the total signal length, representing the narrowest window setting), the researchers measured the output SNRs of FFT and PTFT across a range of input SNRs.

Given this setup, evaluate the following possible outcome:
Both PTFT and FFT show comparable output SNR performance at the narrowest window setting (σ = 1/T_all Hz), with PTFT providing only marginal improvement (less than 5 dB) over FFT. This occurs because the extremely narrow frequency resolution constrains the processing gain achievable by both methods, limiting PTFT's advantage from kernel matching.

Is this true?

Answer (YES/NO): NO